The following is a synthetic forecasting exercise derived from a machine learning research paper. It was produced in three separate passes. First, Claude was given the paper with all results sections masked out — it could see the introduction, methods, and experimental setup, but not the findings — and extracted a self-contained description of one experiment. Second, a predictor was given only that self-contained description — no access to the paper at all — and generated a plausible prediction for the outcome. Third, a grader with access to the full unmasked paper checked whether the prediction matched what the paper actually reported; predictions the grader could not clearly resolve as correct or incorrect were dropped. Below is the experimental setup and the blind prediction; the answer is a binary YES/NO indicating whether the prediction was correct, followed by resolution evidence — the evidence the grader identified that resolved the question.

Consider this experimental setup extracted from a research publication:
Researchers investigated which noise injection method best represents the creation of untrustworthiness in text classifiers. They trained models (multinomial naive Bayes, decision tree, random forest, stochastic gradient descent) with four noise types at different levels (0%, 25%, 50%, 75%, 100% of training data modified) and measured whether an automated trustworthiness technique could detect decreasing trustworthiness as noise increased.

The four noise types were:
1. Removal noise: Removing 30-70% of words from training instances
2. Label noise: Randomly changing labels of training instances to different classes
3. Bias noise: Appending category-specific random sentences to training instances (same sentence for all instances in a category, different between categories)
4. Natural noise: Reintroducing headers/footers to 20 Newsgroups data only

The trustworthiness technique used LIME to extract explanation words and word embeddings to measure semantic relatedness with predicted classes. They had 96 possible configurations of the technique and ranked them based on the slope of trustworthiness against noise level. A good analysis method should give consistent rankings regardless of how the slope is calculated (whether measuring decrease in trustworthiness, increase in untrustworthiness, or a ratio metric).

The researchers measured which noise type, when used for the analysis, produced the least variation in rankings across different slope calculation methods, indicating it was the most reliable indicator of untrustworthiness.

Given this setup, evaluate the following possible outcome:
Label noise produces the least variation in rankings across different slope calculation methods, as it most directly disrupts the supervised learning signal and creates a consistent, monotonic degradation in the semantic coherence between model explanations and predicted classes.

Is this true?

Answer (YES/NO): NO